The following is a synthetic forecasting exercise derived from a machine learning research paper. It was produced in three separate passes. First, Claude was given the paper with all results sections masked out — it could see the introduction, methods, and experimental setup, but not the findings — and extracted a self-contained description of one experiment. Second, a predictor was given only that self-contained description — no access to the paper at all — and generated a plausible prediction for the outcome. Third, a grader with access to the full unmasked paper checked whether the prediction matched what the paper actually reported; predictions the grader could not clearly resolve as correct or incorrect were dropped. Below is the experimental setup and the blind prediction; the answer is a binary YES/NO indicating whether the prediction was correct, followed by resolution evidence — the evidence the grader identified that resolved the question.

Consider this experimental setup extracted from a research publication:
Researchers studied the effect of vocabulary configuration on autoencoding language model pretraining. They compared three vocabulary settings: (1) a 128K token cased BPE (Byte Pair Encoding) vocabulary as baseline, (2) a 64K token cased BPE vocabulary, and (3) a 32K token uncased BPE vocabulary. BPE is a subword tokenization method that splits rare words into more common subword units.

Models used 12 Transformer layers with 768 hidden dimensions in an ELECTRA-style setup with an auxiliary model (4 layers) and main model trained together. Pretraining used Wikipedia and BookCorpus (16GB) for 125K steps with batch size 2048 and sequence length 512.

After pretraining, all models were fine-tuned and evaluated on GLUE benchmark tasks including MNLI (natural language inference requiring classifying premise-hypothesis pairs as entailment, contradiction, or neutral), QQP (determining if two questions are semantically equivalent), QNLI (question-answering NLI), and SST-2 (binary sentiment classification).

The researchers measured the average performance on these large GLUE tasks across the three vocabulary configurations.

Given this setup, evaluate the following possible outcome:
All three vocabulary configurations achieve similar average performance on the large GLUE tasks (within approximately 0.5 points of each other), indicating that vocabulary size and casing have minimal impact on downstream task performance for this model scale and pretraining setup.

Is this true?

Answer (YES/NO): NO